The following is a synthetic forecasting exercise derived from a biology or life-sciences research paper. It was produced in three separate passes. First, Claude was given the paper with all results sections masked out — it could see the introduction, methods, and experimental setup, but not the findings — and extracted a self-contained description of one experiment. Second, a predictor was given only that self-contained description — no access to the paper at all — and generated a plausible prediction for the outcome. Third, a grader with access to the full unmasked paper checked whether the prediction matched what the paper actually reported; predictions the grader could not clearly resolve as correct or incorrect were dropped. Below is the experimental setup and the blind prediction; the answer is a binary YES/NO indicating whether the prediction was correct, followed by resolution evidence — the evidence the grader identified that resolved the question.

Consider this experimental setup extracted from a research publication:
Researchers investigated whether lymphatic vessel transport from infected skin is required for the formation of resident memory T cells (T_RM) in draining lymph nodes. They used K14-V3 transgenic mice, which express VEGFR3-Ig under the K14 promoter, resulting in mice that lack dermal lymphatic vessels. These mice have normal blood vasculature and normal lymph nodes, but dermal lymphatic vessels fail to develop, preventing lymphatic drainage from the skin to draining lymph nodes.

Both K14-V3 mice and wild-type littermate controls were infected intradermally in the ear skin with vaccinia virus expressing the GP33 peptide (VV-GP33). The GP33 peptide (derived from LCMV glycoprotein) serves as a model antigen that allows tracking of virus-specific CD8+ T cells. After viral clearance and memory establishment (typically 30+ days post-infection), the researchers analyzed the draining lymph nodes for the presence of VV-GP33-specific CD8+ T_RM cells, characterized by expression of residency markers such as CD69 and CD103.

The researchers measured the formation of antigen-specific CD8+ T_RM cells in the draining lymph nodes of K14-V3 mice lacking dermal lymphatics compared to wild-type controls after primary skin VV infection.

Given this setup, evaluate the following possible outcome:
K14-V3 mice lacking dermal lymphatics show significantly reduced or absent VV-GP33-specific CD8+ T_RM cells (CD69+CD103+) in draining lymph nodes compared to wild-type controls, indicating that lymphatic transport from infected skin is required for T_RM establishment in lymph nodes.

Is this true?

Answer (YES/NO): YES